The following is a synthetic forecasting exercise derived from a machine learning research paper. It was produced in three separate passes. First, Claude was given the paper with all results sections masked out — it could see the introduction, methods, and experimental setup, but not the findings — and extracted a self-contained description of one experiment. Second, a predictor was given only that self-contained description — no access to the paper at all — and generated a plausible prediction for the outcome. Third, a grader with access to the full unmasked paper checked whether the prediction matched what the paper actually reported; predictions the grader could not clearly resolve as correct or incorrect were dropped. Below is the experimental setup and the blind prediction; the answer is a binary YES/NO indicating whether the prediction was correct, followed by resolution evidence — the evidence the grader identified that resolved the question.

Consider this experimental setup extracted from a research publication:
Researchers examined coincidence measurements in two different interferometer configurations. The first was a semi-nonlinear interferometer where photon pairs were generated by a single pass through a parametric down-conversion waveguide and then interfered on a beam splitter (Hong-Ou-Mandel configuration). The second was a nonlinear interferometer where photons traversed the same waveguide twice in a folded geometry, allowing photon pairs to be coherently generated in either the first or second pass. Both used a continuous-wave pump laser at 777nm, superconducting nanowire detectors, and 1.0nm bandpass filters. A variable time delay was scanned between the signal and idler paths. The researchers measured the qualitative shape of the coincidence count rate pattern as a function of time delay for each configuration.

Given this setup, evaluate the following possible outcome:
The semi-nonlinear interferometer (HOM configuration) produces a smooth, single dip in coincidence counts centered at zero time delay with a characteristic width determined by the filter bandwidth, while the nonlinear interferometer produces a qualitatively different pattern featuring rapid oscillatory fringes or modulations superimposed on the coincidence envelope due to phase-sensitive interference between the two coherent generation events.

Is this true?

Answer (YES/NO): NO